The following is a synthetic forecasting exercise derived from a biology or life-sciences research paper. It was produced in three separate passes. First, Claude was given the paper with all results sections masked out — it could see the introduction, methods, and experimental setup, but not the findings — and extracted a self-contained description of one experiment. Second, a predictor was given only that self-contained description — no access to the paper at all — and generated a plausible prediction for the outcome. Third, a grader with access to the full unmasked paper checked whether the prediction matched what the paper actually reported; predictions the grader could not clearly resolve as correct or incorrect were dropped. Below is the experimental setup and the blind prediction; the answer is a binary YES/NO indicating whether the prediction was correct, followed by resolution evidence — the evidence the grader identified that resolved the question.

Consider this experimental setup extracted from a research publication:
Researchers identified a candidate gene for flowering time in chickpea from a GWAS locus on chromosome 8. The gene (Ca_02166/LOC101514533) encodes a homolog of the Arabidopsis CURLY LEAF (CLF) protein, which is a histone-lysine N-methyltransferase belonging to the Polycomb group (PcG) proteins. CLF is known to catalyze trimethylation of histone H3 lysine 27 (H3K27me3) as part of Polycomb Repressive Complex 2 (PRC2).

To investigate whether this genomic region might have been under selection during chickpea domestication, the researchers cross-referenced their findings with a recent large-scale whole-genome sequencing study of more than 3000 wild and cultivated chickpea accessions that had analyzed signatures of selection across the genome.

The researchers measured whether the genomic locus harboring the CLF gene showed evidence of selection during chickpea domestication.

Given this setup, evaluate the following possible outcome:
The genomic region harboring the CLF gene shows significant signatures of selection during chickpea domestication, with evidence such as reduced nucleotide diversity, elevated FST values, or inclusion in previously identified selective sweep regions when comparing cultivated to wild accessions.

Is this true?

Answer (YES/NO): YES